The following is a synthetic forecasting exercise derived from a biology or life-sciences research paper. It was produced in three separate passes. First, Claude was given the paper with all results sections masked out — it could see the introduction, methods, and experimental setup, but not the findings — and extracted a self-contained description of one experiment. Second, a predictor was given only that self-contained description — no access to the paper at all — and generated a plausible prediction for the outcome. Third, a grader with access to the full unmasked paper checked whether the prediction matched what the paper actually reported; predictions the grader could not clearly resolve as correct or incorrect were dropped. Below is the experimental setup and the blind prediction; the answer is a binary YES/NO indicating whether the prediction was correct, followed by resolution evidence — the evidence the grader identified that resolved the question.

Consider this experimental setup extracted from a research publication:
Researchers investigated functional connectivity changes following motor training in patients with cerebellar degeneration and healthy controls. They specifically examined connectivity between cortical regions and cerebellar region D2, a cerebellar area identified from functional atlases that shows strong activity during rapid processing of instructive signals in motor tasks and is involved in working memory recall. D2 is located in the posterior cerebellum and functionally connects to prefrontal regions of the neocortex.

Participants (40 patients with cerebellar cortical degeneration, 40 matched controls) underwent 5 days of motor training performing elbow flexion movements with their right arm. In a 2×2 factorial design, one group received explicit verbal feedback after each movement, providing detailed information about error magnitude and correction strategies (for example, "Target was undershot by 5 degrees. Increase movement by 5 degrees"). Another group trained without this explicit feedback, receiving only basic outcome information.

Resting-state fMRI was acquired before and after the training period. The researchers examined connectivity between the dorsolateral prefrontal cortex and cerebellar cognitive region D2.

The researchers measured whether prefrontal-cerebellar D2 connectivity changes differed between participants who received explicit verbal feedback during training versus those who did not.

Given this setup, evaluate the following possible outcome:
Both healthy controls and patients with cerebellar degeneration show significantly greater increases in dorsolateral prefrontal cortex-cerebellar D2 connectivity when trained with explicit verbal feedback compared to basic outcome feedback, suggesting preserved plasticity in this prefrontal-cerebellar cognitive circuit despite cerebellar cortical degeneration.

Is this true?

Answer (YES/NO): NO